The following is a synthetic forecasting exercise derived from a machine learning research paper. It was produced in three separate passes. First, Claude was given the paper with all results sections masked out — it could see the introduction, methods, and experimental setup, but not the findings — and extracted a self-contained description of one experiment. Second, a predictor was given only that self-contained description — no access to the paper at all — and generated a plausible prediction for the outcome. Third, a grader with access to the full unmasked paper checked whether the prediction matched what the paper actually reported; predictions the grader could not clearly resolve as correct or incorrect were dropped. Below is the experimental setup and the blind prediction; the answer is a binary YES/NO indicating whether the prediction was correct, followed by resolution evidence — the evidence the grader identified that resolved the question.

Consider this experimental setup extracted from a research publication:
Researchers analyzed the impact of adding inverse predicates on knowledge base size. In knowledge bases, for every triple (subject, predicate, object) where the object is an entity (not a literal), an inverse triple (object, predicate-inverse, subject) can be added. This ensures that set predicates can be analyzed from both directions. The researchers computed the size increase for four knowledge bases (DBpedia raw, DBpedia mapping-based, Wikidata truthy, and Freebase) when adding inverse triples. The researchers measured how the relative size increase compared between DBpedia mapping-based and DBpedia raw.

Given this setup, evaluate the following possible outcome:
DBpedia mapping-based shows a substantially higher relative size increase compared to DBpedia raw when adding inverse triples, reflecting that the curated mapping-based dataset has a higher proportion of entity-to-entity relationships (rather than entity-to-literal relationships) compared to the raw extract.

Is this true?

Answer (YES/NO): YES